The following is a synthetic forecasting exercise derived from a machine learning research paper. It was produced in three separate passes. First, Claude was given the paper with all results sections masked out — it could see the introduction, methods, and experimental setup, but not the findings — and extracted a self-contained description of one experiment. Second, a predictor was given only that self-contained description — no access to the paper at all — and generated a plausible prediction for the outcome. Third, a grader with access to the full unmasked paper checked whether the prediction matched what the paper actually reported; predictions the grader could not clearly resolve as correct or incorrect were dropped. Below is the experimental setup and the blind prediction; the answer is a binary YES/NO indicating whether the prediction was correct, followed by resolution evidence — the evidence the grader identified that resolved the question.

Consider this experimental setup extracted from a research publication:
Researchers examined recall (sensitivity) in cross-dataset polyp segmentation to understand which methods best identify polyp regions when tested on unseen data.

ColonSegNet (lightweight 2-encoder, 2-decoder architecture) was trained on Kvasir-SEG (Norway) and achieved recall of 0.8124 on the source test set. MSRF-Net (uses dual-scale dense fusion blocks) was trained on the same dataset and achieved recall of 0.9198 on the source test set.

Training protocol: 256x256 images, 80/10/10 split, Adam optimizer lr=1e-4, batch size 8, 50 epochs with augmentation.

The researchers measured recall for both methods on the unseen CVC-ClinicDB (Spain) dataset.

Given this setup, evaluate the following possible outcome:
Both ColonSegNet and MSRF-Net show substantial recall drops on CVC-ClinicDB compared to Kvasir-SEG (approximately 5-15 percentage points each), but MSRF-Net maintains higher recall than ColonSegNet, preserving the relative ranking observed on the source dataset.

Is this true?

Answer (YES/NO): NO